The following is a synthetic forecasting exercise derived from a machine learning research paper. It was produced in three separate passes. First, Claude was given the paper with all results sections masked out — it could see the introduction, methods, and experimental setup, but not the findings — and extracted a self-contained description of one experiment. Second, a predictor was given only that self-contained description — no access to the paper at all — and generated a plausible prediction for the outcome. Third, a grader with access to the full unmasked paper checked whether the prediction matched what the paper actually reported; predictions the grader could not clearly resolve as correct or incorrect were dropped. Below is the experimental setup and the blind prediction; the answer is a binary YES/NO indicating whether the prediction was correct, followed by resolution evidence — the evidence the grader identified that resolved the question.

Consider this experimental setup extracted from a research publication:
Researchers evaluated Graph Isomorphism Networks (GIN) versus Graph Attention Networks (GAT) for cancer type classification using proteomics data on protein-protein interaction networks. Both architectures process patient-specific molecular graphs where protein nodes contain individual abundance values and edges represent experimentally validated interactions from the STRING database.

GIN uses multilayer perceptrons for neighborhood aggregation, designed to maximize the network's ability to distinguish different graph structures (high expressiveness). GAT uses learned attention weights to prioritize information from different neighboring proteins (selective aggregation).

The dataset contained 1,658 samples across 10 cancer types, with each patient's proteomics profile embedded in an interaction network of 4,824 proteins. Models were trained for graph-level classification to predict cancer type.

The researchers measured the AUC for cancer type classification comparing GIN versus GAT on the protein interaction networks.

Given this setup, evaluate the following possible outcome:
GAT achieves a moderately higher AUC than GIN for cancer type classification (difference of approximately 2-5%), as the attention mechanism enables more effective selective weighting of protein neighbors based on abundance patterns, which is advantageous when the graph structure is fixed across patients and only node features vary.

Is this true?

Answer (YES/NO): NO